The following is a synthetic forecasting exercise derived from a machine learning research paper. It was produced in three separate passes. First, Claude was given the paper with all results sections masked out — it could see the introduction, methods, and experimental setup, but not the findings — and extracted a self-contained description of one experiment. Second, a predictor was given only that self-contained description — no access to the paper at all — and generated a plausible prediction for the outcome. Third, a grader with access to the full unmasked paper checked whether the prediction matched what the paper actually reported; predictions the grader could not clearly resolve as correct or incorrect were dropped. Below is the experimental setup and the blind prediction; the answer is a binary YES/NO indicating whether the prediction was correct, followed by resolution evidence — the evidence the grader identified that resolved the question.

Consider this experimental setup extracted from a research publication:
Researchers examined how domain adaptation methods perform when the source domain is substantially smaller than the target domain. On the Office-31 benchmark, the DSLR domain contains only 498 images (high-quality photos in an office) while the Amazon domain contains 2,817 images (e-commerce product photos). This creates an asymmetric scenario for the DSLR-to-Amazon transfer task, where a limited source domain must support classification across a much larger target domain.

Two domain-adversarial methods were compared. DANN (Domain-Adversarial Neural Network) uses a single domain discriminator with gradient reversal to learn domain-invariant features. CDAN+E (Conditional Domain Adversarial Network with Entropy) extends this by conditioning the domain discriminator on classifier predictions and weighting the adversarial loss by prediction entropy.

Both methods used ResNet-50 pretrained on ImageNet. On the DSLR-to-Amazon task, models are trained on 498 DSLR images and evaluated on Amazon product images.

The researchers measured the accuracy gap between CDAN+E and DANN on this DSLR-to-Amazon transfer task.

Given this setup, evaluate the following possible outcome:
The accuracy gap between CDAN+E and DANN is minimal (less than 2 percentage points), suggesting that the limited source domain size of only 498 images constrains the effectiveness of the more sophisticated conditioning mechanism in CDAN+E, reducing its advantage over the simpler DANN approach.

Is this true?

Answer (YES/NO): NO